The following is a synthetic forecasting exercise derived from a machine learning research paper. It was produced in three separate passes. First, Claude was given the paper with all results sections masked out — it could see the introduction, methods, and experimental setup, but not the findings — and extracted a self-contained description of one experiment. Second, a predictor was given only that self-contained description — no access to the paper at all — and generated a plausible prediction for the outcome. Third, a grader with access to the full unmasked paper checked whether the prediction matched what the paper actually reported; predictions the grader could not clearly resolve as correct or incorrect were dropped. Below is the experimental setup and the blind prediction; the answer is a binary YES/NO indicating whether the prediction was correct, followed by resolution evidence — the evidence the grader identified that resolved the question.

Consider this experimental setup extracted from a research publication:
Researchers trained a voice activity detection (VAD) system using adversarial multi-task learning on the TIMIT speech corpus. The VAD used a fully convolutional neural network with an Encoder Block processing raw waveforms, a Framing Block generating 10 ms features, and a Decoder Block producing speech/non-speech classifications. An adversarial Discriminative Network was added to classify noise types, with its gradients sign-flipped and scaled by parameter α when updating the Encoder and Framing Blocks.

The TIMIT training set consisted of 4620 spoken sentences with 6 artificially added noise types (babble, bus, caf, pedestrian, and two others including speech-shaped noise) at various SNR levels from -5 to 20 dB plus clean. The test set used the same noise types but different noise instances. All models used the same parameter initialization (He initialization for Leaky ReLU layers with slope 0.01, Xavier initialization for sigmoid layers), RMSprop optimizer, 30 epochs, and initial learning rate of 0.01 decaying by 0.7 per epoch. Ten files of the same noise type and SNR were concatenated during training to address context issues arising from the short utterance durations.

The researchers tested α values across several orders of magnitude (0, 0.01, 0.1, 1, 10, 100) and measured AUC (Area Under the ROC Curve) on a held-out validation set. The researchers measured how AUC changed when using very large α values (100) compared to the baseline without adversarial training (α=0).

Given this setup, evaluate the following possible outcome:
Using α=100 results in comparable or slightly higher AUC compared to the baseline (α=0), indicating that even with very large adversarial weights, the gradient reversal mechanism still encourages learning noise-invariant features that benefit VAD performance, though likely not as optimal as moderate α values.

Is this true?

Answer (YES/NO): NO